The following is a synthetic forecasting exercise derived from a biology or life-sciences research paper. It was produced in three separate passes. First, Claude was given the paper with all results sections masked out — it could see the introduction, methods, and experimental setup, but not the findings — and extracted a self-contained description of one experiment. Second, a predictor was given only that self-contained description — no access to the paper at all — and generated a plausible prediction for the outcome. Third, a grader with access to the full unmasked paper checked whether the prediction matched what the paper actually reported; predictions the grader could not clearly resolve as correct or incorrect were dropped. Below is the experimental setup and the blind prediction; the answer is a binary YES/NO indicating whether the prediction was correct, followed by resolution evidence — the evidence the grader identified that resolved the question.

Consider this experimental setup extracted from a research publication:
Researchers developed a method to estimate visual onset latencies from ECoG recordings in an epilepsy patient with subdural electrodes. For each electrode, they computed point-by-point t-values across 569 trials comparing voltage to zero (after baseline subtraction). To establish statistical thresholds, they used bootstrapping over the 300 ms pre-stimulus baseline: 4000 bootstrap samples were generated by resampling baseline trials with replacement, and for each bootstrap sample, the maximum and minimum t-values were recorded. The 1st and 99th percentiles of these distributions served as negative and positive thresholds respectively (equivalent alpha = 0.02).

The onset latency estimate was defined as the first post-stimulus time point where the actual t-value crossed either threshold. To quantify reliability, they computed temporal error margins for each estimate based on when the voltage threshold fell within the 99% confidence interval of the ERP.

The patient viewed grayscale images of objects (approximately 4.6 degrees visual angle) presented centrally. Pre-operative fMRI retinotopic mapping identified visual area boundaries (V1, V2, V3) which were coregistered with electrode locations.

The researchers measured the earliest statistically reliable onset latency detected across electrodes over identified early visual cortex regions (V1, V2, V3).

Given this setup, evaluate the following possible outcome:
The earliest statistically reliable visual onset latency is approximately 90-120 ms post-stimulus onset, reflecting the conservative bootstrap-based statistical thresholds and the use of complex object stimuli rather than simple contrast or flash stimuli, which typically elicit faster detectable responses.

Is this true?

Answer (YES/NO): NO